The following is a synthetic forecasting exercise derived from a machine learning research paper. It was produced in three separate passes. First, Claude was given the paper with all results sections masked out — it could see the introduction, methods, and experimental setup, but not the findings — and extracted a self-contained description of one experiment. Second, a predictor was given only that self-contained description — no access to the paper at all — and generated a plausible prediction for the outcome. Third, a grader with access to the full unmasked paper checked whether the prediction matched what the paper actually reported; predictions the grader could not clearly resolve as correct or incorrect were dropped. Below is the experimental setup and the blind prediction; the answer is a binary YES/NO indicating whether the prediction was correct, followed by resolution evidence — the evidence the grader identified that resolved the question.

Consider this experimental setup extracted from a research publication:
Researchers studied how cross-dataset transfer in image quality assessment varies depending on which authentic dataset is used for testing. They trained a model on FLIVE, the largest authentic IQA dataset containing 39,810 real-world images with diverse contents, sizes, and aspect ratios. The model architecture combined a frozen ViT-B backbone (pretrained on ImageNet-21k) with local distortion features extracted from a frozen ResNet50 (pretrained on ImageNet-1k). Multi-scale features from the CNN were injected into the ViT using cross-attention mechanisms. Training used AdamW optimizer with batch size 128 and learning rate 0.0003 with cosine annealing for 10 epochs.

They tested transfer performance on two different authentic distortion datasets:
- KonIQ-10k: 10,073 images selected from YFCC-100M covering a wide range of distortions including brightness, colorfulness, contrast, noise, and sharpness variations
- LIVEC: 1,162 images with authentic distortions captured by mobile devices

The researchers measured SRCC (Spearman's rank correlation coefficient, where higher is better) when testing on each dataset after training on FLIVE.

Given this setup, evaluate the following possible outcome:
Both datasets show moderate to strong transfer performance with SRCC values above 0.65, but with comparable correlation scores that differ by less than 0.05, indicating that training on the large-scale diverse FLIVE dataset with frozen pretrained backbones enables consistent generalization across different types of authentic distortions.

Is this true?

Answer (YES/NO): YES